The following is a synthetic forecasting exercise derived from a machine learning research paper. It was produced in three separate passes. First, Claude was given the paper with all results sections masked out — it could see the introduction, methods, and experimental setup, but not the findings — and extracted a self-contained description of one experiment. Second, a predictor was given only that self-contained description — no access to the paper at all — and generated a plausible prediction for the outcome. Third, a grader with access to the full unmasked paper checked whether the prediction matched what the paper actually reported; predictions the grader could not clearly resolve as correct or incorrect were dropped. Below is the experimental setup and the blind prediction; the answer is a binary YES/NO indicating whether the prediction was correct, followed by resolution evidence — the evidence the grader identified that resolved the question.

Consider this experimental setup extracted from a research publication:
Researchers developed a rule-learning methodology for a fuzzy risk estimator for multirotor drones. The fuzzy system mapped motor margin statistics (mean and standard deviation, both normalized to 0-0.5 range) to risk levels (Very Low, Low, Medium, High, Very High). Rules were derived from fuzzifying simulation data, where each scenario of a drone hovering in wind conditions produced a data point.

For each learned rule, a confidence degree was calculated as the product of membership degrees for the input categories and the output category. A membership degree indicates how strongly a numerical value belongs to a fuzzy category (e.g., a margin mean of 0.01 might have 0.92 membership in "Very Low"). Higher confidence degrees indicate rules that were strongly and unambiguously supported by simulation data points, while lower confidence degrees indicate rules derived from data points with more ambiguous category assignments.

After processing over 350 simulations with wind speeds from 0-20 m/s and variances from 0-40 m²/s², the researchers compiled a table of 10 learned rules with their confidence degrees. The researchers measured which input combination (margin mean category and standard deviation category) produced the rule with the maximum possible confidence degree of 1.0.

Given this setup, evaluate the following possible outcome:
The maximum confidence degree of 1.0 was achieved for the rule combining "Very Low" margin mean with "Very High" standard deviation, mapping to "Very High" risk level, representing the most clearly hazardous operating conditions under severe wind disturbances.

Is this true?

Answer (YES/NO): NO